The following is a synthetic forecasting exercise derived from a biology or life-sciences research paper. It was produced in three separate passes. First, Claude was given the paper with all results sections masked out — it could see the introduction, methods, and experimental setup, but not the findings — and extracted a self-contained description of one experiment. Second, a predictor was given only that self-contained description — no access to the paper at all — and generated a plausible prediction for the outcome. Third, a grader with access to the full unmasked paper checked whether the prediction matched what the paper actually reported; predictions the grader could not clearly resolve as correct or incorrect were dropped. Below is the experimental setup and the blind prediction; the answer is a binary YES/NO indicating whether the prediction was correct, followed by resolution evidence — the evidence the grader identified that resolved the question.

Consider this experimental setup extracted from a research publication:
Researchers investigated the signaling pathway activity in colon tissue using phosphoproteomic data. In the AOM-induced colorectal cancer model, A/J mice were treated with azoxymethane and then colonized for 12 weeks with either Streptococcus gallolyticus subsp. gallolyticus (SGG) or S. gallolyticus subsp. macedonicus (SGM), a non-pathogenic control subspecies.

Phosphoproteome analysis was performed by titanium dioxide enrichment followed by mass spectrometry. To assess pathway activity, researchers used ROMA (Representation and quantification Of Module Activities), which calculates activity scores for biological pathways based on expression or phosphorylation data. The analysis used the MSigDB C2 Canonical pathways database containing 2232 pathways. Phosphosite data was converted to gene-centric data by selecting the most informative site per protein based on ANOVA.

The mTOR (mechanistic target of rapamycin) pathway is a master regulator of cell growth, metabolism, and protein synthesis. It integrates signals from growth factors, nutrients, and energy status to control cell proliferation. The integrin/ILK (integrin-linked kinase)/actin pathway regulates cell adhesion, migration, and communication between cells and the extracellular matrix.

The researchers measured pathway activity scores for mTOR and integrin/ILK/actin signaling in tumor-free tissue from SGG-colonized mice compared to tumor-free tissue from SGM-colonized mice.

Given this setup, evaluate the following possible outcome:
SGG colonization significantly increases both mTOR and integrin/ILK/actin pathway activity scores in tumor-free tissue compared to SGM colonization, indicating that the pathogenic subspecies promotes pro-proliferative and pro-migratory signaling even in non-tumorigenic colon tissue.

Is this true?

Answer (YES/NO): YES